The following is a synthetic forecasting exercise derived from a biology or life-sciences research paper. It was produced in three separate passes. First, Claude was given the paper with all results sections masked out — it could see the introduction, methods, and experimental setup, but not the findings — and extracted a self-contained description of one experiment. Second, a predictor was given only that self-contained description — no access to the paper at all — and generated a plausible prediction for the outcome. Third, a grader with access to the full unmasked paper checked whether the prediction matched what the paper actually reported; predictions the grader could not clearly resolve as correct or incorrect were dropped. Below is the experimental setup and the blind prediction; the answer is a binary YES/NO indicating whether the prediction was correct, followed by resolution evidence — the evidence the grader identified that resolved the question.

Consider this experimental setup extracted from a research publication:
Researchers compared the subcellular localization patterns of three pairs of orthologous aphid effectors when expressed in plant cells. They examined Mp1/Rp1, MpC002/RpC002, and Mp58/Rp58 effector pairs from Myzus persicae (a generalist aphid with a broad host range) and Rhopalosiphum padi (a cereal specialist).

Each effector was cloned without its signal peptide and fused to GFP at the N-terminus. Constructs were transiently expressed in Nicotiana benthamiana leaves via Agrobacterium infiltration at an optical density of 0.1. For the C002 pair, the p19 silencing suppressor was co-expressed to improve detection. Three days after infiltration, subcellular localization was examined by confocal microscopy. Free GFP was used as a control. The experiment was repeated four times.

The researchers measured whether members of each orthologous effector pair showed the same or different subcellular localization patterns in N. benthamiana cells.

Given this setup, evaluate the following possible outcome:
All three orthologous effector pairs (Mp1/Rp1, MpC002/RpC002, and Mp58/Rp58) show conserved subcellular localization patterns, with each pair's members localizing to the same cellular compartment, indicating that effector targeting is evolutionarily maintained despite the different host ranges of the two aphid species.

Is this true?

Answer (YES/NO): YES